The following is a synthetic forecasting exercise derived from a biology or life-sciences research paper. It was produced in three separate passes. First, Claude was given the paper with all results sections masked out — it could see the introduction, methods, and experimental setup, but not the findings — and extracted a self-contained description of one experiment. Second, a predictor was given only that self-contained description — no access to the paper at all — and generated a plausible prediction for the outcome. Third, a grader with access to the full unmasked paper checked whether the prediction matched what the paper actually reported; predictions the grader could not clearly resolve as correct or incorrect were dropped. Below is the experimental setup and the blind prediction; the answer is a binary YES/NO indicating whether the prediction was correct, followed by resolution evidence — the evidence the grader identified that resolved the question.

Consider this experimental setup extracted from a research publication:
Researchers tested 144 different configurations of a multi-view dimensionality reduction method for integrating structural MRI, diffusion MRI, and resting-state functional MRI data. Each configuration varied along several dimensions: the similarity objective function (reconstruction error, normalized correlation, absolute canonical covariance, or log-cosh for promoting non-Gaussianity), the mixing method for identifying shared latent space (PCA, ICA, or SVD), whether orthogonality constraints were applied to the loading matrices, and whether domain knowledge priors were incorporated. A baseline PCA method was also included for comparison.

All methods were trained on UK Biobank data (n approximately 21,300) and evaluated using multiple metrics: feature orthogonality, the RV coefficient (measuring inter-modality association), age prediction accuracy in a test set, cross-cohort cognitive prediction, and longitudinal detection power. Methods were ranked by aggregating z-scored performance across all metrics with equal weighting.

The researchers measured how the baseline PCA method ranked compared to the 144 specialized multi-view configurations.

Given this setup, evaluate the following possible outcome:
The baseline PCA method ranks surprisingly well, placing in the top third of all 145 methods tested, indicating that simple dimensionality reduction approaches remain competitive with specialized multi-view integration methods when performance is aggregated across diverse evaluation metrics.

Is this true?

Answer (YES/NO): NO